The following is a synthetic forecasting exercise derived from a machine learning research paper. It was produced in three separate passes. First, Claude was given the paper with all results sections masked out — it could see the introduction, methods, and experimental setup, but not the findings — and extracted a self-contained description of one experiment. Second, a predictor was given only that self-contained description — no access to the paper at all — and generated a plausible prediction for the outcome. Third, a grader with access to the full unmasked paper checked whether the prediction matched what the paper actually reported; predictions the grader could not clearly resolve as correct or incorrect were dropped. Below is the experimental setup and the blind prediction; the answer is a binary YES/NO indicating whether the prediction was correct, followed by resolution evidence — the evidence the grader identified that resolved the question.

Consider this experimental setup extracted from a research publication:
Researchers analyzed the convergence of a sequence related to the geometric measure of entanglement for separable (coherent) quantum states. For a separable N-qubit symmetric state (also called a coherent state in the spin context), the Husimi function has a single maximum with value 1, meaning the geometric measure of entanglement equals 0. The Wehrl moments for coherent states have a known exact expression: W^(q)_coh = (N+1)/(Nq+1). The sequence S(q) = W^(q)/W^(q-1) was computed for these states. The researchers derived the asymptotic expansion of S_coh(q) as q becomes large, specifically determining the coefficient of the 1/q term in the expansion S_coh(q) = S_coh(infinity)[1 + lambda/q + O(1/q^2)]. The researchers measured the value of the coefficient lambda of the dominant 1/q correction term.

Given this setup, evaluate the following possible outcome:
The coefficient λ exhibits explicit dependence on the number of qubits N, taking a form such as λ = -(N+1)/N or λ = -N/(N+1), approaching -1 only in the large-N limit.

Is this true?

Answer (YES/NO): NO